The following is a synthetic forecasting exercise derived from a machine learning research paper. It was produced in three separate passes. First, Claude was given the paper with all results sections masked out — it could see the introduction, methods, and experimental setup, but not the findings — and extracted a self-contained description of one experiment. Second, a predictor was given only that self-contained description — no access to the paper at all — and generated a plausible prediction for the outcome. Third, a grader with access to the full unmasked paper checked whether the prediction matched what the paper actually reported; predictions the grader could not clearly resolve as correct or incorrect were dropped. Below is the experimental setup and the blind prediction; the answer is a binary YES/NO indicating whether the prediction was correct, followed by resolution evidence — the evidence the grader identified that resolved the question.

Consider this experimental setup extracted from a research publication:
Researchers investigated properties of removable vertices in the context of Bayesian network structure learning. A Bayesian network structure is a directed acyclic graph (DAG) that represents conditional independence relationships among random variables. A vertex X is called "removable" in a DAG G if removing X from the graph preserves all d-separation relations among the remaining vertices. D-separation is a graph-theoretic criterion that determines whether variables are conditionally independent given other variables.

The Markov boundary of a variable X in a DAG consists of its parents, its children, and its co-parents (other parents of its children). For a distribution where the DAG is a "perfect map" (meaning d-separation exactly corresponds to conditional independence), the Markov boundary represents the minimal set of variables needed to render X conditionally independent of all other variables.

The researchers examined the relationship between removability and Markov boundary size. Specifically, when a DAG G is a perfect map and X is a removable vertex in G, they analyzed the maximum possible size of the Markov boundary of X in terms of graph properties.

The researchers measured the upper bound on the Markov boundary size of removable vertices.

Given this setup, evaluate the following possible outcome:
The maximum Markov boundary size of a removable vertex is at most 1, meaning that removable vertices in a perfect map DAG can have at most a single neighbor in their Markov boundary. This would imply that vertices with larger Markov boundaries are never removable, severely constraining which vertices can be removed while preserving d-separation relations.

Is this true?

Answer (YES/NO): NO